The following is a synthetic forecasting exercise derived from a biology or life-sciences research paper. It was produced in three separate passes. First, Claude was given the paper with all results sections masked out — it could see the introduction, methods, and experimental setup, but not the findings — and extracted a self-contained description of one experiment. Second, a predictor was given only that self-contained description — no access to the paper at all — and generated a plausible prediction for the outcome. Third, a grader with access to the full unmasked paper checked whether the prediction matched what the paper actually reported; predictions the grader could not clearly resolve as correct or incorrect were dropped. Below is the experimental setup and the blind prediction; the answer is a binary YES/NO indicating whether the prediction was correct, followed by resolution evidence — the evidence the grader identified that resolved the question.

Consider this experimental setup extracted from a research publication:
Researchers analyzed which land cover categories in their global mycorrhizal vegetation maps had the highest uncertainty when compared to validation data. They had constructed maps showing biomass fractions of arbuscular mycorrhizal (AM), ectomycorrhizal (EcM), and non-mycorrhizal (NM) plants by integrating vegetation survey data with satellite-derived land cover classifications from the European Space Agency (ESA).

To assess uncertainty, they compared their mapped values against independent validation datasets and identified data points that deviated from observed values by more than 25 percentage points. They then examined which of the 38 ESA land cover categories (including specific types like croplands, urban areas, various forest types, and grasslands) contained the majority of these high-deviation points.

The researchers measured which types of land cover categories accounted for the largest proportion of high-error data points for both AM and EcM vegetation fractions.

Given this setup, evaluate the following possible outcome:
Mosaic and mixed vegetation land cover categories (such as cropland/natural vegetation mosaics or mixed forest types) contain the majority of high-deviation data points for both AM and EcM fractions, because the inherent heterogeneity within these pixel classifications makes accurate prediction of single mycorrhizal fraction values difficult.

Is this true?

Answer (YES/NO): NO